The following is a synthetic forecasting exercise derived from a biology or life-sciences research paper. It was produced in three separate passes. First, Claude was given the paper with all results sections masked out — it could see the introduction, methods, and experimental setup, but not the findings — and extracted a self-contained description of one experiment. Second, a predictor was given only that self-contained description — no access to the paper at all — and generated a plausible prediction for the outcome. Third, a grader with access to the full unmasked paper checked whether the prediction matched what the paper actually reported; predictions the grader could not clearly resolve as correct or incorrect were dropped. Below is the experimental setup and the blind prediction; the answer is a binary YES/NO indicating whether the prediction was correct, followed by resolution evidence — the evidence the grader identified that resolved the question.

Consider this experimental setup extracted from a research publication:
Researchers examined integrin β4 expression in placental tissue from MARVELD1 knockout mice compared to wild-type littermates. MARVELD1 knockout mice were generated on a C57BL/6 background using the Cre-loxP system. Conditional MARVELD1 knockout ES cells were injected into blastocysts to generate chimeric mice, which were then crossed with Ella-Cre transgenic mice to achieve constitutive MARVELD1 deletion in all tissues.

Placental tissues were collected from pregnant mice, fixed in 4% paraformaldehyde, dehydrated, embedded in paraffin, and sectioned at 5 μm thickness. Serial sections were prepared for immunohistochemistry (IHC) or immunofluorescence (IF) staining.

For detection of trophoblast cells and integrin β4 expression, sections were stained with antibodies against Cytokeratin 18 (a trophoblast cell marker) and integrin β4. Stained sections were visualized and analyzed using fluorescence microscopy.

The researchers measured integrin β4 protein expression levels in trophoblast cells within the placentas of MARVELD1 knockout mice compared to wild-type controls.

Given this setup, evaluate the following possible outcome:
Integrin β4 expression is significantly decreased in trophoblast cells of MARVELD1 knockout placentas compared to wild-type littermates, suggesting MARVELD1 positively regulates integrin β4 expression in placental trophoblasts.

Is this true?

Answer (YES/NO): YES